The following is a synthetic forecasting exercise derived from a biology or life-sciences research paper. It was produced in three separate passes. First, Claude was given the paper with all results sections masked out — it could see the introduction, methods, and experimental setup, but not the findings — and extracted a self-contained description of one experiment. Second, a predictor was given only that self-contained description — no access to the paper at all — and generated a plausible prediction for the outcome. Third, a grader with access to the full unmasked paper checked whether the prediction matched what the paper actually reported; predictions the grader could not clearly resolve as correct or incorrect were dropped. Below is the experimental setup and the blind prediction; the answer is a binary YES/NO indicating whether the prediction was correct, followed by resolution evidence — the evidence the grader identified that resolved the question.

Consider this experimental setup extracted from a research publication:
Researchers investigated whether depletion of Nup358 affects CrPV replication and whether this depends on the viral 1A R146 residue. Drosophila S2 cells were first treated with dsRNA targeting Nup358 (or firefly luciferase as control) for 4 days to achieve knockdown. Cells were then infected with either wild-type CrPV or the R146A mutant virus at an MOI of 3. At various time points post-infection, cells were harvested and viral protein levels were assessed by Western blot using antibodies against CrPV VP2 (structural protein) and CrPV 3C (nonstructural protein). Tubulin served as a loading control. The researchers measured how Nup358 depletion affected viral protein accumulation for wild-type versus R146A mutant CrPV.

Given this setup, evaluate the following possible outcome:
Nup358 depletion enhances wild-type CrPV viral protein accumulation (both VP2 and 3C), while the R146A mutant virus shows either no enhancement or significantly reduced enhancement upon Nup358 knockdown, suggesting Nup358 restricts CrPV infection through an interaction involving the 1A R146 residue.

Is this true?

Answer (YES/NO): NO